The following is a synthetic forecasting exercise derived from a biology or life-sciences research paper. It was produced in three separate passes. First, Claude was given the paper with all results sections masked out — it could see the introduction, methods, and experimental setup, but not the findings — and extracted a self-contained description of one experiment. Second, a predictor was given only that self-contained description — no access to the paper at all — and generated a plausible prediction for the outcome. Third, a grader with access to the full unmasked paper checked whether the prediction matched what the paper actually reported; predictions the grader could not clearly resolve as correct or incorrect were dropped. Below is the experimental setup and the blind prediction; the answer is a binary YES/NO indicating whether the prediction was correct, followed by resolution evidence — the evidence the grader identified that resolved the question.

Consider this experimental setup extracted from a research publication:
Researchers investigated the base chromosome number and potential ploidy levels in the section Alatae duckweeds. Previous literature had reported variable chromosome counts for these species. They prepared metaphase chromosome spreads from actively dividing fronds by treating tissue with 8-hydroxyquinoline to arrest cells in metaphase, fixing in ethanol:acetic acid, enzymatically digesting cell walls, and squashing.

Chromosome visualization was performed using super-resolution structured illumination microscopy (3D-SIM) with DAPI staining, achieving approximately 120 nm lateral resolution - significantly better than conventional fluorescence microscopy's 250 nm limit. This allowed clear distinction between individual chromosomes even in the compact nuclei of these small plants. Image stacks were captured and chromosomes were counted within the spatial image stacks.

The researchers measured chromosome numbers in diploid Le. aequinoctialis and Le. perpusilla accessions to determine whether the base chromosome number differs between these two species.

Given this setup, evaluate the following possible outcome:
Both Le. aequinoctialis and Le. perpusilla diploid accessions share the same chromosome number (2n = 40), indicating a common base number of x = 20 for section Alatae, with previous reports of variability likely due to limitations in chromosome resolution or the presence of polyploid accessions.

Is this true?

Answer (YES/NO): NO